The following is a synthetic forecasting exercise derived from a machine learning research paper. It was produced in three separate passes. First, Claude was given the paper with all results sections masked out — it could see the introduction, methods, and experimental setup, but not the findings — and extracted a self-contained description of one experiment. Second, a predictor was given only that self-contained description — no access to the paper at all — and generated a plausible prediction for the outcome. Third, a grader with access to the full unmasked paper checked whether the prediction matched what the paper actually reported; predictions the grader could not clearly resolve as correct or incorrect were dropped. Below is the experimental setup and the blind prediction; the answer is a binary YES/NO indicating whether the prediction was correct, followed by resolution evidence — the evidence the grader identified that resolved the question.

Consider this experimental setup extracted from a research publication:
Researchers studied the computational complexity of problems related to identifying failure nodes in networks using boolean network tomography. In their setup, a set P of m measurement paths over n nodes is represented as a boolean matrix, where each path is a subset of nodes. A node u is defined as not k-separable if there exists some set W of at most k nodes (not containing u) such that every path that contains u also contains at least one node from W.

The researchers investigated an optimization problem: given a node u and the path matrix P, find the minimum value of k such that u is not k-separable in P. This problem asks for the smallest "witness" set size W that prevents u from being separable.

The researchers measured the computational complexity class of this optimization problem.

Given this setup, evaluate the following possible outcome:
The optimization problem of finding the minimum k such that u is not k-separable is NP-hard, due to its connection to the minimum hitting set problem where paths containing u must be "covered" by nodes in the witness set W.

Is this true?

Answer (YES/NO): YES